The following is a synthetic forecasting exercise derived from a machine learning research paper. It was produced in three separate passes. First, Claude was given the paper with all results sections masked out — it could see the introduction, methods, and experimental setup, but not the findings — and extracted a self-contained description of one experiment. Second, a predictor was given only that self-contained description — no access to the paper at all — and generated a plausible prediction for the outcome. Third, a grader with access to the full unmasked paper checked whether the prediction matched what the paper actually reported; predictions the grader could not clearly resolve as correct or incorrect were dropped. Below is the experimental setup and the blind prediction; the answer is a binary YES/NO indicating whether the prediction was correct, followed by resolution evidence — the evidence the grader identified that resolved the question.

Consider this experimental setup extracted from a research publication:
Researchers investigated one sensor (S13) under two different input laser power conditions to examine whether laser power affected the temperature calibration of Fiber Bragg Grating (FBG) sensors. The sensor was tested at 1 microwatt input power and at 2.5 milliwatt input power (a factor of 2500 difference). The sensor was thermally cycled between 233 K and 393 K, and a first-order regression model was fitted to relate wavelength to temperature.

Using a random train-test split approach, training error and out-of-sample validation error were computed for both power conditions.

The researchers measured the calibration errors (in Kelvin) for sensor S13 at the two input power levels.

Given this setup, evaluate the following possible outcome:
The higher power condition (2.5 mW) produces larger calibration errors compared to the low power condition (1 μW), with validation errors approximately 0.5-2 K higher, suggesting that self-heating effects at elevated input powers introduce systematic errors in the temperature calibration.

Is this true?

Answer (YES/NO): NO